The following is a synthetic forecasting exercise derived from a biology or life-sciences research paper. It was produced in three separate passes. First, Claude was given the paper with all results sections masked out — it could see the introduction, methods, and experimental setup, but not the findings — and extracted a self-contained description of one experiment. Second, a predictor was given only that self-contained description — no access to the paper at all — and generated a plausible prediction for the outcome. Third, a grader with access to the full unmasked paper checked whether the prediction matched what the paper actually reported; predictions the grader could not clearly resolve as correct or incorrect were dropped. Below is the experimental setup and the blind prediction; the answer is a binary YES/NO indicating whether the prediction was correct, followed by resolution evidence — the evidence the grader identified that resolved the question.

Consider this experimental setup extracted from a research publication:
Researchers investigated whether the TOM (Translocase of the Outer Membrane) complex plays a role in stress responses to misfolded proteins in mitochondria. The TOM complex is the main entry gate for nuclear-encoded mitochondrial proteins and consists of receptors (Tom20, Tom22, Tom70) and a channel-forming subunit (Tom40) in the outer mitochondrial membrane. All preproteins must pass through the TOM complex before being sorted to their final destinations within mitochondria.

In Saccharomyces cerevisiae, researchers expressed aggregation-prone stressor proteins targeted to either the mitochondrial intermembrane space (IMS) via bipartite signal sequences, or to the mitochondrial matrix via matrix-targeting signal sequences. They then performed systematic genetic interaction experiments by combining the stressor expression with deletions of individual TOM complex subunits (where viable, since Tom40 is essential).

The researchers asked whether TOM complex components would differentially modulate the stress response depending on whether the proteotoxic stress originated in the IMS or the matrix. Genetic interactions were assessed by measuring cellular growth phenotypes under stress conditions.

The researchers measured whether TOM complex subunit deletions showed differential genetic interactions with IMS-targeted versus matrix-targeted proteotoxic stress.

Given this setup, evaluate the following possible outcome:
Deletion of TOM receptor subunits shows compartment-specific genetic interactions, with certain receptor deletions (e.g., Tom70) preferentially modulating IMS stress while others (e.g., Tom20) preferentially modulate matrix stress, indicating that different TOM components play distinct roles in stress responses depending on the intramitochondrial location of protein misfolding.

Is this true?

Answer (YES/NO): NO